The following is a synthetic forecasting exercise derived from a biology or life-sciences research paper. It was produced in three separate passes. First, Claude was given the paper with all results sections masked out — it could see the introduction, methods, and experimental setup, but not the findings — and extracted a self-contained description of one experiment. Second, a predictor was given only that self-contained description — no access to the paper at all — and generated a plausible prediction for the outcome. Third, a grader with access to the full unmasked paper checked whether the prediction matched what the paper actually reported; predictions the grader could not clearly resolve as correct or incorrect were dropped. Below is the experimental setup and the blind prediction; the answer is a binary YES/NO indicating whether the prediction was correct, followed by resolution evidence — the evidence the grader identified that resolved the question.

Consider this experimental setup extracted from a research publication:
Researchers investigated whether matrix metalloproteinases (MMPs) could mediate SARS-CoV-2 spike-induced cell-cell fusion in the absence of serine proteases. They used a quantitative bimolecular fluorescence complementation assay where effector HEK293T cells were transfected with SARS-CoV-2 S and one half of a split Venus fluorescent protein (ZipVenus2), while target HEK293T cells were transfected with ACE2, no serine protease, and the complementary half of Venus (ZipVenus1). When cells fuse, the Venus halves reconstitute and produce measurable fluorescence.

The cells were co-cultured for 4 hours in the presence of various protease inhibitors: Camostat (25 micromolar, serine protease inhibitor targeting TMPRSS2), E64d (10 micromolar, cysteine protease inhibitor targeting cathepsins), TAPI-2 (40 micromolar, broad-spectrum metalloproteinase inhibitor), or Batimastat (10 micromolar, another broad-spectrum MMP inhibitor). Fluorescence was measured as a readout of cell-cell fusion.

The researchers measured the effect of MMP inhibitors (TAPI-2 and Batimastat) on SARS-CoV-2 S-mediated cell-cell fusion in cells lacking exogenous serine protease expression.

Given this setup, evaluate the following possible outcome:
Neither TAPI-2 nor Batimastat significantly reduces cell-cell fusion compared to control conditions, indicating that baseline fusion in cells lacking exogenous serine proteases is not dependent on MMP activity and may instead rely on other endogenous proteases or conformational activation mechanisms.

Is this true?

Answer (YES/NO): NO